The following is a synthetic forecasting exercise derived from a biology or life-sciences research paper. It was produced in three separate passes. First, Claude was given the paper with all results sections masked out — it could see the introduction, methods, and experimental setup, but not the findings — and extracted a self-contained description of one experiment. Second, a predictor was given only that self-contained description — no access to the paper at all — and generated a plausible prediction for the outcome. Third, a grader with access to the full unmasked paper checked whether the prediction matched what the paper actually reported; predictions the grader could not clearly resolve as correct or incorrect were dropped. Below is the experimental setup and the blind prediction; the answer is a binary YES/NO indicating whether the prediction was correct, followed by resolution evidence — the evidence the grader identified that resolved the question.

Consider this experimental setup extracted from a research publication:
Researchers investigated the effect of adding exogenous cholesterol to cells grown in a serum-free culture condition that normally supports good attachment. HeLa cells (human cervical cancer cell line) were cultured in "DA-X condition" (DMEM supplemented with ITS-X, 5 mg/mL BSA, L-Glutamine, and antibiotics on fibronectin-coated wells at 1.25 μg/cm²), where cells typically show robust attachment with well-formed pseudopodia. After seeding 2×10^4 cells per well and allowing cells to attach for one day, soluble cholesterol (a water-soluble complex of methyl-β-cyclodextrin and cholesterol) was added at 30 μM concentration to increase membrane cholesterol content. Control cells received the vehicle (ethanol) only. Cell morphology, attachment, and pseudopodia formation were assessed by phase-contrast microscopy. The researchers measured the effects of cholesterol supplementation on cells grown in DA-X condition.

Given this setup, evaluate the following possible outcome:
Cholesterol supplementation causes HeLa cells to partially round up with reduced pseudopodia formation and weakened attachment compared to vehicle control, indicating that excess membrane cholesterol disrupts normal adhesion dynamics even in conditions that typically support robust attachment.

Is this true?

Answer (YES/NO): YES